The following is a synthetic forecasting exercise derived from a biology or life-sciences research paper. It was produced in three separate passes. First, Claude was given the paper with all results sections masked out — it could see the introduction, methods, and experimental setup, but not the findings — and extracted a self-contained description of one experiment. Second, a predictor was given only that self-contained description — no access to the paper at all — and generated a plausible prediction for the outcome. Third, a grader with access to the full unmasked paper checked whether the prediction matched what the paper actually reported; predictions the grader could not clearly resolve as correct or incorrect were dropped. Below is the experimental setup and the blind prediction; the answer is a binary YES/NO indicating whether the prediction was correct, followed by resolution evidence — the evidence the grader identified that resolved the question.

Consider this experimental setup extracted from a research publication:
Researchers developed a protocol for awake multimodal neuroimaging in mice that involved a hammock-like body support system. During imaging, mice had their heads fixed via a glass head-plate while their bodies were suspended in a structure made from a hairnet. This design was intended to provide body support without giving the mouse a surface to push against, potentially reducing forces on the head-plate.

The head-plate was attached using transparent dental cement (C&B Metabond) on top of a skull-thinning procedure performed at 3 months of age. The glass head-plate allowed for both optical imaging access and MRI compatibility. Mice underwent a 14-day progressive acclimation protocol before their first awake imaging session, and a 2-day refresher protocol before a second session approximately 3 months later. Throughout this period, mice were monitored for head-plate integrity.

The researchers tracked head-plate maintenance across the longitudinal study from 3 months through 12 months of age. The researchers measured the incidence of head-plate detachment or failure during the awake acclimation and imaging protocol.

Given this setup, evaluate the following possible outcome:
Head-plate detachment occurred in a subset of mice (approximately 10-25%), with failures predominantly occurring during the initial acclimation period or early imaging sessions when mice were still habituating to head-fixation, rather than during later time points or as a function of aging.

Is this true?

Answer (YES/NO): NO